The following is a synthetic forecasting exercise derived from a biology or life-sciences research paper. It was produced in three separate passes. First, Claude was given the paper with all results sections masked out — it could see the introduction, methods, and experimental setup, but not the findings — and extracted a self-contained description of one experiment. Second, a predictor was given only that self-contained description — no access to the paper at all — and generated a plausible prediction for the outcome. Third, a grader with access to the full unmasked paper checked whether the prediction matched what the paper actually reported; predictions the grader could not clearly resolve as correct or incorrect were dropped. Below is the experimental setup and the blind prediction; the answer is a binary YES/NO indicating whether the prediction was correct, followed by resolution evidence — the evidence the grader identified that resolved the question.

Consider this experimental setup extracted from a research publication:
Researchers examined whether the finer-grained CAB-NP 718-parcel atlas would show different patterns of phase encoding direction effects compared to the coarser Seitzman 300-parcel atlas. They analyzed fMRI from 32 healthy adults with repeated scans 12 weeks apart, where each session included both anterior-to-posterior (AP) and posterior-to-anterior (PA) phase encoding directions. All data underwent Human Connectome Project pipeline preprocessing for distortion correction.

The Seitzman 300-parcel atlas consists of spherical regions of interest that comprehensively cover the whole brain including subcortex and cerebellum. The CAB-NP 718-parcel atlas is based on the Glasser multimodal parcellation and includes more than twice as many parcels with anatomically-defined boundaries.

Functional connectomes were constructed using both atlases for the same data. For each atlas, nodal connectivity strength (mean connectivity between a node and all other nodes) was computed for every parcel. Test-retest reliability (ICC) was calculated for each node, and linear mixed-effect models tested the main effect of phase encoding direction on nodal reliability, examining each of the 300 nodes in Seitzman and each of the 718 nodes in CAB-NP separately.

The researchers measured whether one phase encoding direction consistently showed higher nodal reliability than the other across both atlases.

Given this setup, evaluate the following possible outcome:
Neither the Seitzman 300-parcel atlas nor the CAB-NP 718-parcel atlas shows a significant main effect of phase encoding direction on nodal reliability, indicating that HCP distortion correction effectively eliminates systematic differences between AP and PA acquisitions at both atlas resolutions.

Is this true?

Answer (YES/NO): NO